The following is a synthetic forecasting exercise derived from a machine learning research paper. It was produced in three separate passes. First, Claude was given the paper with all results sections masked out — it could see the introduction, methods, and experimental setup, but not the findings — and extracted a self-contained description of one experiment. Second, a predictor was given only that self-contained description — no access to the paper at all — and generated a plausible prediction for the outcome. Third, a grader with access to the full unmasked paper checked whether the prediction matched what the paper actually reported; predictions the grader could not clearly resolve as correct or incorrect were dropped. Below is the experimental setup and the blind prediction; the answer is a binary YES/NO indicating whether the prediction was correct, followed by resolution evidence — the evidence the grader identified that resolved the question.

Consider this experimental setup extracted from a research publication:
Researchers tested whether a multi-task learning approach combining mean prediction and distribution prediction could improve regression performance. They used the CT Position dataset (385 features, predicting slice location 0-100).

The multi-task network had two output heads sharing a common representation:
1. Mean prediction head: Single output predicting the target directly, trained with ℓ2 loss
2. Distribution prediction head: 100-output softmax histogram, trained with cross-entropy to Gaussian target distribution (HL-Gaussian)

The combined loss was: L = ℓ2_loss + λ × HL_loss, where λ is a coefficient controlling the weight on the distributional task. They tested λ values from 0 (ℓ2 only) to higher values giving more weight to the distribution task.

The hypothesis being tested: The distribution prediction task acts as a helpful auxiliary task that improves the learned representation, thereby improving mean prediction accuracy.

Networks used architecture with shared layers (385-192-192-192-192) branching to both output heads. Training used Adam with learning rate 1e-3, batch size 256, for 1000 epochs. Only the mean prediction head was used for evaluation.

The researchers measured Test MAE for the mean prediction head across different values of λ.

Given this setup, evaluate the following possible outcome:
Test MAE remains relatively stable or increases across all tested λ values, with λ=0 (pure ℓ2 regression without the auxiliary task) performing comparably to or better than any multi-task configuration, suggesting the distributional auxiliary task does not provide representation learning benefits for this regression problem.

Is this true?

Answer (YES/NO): YES